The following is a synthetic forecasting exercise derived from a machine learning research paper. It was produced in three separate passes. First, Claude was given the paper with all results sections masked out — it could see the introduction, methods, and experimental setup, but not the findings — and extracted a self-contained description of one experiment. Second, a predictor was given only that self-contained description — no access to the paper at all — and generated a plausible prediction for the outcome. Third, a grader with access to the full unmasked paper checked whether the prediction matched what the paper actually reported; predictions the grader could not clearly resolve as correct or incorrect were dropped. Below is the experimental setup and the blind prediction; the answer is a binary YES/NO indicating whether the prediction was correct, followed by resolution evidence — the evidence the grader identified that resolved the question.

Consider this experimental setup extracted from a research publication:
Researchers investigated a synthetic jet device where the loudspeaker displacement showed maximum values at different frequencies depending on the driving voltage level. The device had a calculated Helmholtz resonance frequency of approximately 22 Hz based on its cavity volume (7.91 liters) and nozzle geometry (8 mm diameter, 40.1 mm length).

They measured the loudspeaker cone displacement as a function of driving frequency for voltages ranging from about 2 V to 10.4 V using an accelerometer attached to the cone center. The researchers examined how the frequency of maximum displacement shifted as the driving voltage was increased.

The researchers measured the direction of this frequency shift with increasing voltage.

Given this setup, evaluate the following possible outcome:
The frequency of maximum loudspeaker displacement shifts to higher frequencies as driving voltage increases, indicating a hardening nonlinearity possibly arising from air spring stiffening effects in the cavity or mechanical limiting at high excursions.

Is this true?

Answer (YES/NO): YES